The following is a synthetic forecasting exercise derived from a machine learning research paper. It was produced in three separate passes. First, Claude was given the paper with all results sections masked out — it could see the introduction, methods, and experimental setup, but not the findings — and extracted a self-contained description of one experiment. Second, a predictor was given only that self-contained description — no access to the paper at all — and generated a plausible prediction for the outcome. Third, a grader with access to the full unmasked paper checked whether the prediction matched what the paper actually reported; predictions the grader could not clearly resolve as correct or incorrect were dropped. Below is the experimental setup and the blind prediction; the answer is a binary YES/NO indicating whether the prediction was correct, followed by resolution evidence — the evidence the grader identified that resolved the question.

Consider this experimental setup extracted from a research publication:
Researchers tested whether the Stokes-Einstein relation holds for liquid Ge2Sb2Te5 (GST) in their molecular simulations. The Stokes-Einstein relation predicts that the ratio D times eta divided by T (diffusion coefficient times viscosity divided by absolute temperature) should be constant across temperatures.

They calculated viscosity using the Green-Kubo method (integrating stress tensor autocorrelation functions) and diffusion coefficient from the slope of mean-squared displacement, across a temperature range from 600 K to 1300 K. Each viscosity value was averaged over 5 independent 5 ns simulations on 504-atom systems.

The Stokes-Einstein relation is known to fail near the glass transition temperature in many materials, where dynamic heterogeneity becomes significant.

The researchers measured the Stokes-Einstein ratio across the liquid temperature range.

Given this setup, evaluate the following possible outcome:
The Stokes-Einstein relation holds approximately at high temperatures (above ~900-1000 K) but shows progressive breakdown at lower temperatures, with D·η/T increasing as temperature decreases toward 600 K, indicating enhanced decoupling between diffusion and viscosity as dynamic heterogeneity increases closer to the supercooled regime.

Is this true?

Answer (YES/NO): NO